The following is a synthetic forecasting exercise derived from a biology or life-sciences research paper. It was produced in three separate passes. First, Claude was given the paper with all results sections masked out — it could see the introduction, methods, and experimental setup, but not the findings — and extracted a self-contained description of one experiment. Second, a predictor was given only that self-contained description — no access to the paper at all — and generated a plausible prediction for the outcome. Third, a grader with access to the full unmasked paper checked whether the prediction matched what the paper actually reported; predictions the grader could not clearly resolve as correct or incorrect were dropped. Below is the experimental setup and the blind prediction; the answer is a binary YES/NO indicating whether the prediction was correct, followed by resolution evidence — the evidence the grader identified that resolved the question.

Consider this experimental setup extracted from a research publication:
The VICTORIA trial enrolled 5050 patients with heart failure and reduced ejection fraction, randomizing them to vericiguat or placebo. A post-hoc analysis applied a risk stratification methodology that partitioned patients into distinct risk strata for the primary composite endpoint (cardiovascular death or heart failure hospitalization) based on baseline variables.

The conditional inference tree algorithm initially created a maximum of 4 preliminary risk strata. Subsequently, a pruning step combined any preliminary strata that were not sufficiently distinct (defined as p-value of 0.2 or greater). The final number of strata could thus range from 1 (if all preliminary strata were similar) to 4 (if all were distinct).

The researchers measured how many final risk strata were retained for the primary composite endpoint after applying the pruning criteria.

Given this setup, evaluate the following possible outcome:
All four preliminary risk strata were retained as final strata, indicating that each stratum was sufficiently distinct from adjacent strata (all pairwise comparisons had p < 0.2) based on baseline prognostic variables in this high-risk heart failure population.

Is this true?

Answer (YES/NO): NO